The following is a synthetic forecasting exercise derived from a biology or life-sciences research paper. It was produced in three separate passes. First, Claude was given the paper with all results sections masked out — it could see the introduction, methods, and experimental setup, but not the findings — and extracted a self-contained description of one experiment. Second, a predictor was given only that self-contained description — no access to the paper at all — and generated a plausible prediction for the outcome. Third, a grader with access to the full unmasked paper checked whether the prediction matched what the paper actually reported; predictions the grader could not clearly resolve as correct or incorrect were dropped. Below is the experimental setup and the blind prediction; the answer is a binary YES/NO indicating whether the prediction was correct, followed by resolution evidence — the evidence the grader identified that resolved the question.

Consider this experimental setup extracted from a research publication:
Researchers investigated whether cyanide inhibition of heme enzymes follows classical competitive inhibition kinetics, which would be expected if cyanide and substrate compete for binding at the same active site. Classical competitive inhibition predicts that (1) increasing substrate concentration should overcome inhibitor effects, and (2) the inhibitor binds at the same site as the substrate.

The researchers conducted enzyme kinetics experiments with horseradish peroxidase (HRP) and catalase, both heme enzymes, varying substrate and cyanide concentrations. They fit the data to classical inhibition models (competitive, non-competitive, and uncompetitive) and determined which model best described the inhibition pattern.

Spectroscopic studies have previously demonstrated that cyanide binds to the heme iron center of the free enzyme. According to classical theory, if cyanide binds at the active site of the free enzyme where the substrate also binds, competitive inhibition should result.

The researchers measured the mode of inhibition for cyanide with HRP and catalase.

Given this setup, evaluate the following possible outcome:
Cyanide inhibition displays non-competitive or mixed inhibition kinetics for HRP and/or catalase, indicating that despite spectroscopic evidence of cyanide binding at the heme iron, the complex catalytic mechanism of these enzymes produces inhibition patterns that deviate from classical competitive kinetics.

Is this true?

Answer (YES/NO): YES